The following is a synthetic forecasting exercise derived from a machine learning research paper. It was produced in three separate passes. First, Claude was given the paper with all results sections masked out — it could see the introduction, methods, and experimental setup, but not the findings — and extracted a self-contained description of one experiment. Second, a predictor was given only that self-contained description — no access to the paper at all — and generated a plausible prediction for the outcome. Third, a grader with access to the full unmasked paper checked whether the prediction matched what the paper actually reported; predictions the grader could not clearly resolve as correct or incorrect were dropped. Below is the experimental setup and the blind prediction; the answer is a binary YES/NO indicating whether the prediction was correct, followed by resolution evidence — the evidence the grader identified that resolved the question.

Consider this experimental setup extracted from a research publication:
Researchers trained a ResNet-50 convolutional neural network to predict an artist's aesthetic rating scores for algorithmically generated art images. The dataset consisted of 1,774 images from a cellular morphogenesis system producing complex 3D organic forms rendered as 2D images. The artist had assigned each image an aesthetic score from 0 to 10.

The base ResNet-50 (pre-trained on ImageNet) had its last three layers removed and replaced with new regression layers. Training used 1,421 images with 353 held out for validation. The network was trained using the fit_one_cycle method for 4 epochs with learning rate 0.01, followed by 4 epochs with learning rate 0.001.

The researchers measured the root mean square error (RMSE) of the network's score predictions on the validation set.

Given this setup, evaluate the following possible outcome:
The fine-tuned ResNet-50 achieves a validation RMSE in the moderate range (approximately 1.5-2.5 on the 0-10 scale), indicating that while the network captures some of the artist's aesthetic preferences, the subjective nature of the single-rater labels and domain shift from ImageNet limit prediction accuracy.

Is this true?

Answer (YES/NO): NO